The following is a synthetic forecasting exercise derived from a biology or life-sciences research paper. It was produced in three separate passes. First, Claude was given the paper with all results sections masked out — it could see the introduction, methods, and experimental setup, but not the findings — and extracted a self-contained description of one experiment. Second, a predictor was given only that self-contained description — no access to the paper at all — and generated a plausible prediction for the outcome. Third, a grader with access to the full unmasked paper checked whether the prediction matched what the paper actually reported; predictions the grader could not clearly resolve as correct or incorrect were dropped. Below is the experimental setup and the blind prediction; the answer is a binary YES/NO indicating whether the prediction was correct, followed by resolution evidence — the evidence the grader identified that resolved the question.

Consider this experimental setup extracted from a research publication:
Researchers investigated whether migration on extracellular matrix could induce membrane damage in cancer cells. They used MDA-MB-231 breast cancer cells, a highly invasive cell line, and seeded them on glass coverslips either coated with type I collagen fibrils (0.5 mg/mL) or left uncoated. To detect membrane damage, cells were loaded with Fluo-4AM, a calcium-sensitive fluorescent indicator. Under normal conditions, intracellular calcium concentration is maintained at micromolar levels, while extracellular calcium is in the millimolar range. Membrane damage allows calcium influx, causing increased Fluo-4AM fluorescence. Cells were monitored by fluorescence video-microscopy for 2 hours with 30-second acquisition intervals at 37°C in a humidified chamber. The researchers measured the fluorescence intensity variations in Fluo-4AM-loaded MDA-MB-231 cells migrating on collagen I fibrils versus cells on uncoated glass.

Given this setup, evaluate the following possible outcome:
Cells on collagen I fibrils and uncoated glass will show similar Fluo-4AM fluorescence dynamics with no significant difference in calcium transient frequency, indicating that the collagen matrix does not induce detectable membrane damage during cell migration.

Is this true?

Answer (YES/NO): NO